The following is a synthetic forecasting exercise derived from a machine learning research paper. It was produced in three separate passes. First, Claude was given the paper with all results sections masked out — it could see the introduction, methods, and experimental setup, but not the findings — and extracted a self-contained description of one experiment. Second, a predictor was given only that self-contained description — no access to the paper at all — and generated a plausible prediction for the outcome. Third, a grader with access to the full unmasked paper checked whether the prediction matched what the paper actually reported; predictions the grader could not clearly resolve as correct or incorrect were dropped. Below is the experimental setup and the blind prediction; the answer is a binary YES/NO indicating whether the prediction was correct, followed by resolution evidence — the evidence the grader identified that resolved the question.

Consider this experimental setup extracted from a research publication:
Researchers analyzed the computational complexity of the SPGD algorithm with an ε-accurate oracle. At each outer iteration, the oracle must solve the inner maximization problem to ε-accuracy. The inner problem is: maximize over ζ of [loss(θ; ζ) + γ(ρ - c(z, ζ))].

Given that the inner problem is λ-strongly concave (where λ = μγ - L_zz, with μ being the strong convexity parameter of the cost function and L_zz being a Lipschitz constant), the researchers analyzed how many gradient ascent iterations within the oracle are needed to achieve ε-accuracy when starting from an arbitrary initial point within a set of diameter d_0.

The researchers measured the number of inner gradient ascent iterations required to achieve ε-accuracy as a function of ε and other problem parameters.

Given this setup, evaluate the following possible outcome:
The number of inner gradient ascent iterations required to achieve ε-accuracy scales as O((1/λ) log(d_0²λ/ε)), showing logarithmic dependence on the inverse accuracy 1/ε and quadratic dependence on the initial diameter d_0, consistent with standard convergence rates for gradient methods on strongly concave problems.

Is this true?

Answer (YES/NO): NO